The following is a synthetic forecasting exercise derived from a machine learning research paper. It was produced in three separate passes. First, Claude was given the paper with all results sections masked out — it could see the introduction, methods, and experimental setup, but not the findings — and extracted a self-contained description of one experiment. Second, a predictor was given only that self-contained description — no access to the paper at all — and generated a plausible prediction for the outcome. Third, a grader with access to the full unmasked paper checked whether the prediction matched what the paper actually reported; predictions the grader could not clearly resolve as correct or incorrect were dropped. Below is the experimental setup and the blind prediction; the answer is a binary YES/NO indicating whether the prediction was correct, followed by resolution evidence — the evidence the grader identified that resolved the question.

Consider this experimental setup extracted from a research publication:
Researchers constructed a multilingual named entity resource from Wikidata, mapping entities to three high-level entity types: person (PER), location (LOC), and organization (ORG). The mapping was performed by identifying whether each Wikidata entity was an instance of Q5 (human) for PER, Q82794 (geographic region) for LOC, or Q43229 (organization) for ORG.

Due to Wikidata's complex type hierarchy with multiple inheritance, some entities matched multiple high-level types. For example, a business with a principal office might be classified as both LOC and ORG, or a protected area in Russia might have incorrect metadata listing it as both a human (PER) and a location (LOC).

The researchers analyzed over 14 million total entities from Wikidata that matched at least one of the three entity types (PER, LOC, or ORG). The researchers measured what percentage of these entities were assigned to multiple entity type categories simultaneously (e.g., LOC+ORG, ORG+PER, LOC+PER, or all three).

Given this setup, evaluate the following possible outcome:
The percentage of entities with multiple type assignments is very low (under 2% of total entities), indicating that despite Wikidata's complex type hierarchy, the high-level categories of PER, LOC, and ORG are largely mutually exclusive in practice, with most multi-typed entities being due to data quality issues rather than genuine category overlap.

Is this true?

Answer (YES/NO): NO